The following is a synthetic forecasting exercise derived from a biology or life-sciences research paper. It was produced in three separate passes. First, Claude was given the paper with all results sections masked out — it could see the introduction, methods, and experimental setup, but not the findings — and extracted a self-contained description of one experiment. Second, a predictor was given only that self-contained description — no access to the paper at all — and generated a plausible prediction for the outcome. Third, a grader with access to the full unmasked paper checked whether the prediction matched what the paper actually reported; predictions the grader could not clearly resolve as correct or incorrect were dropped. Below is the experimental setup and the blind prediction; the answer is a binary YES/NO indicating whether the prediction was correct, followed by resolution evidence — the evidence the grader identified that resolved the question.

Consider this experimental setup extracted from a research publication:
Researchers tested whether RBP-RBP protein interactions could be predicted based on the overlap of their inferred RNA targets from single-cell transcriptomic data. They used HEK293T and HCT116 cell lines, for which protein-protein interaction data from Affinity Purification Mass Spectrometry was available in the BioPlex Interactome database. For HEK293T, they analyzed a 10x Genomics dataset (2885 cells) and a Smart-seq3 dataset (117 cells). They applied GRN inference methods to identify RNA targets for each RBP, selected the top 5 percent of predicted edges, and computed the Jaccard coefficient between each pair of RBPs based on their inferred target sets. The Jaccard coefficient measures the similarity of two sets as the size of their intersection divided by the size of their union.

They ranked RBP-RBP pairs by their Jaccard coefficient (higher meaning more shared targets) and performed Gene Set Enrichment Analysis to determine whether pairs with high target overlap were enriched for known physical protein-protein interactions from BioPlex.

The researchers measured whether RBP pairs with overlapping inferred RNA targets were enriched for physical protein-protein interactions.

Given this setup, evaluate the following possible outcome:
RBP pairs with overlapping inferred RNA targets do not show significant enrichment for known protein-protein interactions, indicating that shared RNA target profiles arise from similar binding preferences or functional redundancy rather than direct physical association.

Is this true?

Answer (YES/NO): NO